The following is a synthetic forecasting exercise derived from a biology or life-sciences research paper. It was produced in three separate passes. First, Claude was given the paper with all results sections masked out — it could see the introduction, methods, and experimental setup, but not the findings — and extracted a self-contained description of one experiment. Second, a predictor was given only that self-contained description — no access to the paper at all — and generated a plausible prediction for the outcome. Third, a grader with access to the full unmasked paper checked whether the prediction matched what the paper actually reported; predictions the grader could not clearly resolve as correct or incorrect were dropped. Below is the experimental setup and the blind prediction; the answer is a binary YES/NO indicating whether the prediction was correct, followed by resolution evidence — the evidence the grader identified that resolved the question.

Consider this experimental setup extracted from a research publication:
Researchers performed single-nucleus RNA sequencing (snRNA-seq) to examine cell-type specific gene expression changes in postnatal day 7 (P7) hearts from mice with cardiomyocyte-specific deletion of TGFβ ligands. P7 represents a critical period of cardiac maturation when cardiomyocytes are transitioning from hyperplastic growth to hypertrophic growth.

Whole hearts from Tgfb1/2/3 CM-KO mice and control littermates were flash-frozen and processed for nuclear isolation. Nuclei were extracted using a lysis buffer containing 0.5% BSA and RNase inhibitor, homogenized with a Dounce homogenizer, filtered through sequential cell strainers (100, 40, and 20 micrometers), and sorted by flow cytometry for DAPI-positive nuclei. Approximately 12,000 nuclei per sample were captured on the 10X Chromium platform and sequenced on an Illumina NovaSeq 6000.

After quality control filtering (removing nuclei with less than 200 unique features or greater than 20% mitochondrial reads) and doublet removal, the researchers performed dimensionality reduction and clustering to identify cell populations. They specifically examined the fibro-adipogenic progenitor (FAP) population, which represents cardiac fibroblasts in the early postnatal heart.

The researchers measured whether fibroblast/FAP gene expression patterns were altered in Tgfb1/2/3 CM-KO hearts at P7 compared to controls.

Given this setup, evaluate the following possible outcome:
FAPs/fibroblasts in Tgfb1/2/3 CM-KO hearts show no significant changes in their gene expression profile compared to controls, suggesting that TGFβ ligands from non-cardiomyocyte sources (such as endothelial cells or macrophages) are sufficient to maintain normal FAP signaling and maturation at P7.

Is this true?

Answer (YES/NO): NO